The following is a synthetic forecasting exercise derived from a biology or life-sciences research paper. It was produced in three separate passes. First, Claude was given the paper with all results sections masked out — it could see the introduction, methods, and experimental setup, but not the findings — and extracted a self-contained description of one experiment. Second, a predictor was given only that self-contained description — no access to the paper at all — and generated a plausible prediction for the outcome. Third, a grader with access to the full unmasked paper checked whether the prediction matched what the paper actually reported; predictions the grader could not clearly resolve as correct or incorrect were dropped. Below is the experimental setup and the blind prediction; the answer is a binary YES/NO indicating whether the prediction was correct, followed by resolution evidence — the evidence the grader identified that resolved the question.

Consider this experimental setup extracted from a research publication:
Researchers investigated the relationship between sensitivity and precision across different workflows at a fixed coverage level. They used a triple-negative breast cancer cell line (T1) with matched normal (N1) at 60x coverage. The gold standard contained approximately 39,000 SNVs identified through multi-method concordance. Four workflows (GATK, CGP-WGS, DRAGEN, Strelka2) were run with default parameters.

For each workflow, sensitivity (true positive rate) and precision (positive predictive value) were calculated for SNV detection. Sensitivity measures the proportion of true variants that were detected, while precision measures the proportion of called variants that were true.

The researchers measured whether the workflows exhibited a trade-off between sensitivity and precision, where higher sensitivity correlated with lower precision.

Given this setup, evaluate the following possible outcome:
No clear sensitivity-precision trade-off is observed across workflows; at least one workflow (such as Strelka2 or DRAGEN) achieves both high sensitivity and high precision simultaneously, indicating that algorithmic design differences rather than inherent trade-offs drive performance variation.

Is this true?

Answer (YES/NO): NO